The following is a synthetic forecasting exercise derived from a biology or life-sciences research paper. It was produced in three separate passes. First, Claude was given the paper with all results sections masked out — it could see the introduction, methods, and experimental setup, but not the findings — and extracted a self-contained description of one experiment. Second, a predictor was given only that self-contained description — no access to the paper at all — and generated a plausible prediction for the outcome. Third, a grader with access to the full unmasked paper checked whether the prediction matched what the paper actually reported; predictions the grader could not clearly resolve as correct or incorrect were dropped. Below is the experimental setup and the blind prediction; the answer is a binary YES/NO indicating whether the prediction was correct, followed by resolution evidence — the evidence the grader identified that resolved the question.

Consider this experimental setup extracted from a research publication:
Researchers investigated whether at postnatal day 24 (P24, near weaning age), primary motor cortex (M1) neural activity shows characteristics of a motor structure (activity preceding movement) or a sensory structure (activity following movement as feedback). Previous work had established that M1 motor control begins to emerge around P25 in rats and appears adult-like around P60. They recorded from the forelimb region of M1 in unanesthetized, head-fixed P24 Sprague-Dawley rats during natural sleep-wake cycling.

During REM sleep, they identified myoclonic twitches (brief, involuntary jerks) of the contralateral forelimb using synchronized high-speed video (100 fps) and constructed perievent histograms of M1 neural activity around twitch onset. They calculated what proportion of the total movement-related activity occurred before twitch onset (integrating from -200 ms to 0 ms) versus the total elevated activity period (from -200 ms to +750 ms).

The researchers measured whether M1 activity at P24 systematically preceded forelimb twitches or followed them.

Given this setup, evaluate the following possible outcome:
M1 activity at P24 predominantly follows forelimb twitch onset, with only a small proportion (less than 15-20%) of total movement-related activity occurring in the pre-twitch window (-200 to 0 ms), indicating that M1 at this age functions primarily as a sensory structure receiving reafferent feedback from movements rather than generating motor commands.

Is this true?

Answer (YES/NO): NO